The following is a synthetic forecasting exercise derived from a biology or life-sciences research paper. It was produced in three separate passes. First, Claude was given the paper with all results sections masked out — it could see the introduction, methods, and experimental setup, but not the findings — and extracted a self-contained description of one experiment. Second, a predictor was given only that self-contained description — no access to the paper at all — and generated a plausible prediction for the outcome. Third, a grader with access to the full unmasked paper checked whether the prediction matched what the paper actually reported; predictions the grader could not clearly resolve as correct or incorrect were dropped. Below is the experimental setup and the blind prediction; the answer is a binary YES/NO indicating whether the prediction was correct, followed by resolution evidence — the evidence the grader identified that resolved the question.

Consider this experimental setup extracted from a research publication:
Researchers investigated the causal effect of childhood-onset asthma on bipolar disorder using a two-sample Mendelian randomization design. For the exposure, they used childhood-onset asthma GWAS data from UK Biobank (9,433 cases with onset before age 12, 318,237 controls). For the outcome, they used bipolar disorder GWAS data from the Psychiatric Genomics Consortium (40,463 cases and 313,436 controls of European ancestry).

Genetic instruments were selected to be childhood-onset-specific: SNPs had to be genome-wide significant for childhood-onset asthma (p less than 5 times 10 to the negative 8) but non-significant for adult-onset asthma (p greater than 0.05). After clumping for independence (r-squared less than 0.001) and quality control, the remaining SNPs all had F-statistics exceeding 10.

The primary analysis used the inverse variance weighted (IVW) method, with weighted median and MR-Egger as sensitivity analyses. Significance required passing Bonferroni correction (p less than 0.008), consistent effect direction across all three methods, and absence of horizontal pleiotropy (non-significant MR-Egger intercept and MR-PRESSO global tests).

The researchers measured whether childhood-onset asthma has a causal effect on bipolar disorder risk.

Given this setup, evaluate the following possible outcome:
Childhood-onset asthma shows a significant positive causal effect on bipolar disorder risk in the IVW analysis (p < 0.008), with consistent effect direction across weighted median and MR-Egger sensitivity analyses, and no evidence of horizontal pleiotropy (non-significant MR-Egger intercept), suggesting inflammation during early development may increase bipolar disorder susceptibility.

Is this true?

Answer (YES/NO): YES